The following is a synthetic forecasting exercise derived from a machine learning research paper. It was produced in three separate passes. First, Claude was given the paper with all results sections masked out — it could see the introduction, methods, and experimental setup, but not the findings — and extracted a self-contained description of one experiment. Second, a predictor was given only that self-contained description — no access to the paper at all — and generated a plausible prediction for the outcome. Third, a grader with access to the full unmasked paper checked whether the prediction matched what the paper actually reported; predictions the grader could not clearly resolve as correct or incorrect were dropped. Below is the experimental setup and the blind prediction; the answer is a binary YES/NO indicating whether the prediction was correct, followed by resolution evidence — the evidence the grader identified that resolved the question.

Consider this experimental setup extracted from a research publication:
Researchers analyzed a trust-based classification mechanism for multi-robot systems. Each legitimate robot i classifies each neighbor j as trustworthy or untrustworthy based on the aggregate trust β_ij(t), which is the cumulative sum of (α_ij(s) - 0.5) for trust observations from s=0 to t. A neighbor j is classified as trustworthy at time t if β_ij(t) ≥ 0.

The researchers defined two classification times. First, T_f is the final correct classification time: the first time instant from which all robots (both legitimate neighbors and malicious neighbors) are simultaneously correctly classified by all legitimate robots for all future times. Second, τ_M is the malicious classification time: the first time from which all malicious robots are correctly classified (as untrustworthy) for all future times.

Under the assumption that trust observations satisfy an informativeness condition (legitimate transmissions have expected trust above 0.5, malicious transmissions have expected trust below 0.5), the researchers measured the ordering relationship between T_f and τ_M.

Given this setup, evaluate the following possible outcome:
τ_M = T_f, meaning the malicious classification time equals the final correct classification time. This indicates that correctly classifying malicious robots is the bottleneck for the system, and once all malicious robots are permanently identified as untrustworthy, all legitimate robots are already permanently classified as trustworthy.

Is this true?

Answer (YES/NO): NO